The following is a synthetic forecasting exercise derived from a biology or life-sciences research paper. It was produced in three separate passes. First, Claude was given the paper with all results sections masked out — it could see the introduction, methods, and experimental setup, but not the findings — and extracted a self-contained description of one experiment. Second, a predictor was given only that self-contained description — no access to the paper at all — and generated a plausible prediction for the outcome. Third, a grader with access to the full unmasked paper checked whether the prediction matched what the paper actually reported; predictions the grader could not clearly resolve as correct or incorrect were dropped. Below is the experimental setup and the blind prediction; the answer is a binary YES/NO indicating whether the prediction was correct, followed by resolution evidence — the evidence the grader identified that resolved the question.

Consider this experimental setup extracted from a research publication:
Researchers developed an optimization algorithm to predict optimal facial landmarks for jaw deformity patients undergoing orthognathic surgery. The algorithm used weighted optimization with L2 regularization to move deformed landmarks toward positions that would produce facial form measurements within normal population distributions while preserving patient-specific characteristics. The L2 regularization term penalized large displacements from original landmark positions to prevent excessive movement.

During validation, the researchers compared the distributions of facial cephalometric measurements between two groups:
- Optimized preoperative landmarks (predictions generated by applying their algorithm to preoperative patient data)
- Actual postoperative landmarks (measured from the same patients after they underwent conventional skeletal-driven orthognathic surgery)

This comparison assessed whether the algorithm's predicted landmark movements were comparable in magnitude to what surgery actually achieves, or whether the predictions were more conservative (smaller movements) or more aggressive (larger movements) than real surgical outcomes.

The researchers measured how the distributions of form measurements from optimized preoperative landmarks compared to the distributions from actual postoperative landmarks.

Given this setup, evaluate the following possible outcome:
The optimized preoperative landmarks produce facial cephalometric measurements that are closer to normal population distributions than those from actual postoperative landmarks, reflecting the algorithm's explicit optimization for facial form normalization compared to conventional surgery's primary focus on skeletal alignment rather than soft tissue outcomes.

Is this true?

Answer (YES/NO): NO